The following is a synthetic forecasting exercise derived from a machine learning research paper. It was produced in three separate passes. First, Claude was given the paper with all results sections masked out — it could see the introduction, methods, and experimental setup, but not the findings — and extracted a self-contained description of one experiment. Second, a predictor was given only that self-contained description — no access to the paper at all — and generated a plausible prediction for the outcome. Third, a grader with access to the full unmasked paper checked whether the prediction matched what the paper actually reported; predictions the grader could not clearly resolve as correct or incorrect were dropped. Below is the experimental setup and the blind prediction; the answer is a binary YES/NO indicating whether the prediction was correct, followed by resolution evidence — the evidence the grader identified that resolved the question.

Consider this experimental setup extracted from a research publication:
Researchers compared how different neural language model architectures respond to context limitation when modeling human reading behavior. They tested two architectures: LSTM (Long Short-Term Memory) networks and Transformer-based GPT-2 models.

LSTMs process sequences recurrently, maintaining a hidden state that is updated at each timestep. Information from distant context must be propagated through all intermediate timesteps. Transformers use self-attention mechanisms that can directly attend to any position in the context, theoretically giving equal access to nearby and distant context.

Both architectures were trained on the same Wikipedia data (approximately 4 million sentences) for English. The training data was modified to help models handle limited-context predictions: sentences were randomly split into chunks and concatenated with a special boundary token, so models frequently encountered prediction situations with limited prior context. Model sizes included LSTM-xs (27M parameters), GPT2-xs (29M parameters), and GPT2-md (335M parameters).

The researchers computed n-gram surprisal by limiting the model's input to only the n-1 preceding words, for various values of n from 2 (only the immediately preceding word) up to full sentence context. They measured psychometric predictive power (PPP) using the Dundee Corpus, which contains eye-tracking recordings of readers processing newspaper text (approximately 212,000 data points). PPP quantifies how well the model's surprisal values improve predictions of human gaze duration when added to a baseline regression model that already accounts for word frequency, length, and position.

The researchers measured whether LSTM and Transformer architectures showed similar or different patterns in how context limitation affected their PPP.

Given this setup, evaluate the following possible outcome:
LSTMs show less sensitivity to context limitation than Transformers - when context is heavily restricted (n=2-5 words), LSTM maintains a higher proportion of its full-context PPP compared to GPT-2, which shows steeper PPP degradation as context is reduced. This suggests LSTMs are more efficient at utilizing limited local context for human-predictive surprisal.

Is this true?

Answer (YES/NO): NO